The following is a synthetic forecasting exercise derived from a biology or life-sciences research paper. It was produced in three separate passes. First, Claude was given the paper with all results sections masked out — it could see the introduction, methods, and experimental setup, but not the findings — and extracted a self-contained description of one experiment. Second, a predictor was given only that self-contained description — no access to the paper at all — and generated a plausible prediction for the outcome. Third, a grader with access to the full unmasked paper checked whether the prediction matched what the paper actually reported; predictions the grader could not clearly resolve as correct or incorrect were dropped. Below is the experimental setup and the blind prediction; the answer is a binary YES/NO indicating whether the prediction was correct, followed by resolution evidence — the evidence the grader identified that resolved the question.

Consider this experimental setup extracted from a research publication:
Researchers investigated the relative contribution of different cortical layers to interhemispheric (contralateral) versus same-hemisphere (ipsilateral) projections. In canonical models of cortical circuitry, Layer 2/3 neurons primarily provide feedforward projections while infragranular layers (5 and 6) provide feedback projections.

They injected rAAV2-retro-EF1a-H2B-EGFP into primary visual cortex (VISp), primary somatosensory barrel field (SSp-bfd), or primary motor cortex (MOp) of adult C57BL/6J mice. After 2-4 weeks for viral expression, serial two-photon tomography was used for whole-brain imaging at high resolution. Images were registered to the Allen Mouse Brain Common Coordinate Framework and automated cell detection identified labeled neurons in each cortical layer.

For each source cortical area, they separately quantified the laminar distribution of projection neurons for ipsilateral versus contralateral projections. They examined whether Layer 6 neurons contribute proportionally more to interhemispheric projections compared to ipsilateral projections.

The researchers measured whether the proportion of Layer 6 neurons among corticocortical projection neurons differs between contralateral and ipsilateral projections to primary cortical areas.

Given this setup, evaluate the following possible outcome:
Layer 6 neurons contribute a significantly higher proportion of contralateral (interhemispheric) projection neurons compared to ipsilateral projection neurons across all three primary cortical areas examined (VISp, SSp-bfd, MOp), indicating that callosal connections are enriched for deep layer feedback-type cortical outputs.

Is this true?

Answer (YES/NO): NO